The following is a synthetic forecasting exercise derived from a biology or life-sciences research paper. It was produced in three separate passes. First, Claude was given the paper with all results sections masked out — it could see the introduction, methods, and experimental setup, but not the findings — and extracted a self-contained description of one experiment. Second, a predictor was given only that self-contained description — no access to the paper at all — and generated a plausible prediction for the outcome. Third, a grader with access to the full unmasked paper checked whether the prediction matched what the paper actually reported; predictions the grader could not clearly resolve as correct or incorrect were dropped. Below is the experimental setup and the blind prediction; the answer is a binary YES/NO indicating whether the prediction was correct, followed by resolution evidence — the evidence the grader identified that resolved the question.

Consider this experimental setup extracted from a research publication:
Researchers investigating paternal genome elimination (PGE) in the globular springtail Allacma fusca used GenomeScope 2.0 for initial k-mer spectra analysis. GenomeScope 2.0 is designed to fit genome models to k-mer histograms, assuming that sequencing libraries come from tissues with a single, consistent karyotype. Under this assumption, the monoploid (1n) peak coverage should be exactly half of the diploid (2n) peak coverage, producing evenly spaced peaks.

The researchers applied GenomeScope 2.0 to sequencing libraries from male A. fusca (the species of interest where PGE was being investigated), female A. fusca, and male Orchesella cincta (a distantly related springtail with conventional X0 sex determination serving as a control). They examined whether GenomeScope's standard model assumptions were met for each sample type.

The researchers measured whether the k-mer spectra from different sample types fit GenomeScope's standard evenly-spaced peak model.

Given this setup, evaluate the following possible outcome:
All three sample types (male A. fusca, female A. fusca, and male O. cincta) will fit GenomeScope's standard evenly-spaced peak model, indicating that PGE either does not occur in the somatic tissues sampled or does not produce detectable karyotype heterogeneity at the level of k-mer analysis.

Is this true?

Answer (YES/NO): NO